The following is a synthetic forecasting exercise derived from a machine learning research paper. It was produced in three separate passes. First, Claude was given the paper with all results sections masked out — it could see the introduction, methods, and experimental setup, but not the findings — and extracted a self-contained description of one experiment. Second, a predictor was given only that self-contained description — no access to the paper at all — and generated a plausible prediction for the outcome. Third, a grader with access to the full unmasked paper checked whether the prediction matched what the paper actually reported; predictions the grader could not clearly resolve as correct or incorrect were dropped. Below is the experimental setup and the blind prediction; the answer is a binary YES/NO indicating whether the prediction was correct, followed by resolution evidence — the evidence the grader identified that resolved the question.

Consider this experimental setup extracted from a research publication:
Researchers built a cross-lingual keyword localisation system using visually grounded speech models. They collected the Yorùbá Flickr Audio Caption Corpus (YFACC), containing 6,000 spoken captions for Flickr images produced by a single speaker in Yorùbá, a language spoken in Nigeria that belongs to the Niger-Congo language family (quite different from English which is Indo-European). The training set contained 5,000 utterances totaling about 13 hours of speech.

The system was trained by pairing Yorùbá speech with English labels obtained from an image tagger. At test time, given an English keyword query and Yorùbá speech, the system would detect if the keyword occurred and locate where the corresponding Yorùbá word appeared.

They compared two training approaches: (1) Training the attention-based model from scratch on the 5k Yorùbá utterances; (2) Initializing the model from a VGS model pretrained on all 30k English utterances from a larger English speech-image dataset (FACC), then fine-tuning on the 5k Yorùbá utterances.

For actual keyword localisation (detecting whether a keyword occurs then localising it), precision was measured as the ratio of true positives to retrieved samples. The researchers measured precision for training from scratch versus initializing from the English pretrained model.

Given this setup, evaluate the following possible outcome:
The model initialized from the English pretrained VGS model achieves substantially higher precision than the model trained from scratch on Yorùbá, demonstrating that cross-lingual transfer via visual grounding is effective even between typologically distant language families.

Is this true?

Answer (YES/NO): YES